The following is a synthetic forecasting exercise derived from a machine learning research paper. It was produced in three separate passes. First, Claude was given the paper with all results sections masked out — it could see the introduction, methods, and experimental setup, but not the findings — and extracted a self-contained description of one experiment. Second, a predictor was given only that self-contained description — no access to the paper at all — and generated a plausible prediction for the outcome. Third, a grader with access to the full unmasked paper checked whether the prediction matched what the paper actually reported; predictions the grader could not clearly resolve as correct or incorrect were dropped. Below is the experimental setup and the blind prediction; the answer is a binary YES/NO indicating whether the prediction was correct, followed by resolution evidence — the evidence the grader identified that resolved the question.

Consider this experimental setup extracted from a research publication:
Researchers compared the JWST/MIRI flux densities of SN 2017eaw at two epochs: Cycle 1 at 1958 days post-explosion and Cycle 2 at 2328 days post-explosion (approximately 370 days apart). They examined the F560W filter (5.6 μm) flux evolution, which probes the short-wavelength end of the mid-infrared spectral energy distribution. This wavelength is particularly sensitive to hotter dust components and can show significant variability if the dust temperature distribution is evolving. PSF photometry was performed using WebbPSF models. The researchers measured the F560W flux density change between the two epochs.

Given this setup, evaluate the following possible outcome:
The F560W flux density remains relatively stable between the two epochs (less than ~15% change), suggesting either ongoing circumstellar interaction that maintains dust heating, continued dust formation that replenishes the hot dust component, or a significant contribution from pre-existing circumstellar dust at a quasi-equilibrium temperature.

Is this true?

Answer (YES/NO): NO